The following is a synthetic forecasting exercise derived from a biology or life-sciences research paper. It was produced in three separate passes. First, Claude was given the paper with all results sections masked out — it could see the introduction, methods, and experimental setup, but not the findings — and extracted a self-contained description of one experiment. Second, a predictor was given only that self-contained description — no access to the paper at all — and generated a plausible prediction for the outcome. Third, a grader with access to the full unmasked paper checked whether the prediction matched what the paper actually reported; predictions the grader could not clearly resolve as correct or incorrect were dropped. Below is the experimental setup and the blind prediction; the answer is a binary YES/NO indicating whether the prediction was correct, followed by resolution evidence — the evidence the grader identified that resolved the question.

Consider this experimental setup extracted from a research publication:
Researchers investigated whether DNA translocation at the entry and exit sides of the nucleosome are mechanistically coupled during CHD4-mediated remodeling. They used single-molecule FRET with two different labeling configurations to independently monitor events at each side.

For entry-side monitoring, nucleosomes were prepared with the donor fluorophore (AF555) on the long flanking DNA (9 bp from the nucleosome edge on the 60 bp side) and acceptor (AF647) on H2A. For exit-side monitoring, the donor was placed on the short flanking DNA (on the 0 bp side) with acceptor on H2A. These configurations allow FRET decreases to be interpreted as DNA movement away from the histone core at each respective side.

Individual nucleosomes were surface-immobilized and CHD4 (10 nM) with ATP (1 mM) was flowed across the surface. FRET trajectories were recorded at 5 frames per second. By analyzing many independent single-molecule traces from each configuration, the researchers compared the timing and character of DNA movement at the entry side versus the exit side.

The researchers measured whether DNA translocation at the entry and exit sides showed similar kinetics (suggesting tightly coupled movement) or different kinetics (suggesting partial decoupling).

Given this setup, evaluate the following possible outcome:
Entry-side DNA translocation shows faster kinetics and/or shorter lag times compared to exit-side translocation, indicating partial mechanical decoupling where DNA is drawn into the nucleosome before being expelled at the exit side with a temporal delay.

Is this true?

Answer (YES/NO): NO